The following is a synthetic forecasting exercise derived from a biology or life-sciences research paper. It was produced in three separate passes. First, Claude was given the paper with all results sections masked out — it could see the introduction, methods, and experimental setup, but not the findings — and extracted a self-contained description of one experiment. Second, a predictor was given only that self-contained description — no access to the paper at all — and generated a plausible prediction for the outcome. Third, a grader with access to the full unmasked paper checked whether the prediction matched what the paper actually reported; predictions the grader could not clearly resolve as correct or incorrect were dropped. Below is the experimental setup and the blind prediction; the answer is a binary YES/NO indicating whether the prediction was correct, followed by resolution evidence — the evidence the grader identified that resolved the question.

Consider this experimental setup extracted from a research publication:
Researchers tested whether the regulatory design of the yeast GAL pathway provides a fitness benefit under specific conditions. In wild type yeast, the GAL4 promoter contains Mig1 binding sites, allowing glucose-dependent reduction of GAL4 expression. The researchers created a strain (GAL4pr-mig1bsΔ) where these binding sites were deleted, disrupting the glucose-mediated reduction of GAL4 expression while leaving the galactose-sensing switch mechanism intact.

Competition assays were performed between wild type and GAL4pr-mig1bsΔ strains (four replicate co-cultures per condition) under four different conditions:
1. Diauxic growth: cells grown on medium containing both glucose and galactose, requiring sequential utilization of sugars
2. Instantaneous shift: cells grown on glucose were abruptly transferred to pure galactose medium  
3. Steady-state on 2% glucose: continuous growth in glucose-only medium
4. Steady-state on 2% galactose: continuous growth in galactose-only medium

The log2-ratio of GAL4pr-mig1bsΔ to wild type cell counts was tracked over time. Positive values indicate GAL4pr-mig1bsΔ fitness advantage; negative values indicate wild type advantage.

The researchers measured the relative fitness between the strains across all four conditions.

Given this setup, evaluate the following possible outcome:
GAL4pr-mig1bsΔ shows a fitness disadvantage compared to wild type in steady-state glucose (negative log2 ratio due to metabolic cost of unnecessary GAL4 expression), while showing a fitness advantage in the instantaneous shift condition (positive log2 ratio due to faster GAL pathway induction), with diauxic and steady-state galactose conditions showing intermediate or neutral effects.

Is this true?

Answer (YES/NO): NO